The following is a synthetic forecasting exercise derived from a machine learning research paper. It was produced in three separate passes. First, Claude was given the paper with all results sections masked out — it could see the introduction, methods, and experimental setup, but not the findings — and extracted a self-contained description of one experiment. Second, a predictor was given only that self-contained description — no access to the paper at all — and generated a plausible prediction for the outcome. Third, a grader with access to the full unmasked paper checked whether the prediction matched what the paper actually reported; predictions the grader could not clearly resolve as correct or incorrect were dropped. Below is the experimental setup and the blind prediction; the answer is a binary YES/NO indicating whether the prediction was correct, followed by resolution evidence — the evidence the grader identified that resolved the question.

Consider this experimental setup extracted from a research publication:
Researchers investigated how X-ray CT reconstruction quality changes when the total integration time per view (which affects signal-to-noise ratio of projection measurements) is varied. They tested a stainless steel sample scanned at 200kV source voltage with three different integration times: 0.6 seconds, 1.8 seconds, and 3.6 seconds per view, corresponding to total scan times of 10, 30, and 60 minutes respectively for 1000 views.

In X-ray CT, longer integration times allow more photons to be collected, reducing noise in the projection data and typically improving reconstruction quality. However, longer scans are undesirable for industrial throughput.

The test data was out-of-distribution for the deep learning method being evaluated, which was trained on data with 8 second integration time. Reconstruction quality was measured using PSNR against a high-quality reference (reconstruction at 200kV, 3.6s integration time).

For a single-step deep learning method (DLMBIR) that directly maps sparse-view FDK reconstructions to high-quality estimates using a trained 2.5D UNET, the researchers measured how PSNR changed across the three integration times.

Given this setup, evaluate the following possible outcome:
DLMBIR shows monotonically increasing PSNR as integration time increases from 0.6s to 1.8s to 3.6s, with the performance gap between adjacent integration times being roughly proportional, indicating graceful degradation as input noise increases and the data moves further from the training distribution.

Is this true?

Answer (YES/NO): NO